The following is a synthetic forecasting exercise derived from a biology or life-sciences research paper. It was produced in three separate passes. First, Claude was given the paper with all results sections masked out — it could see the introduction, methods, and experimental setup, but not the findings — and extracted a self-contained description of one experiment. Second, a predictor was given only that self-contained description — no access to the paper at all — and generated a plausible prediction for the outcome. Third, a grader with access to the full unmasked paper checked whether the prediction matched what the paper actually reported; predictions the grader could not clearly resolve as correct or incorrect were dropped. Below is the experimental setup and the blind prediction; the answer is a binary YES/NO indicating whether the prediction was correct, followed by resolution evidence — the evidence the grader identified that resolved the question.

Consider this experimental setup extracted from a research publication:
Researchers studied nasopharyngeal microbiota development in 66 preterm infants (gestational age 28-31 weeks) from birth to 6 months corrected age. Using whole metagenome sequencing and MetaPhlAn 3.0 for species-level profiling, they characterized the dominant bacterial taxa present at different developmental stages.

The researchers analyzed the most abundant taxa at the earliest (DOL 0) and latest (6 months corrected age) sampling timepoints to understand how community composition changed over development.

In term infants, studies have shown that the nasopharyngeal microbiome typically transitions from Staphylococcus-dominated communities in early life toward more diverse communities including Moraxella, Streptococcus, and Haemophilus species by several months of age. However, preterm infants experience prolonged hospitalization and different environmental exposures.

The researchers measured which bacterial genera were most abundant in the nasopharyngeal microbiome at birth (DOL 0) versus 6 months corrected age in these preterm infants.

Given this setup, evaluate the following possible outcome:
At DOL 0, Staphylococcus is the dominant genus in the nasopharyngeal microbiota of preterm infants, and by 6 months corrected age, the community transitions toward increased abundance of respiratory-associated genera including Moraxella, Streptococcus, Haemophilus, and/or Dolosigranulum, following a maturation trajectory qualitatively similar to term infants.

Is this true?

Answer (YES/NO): NO